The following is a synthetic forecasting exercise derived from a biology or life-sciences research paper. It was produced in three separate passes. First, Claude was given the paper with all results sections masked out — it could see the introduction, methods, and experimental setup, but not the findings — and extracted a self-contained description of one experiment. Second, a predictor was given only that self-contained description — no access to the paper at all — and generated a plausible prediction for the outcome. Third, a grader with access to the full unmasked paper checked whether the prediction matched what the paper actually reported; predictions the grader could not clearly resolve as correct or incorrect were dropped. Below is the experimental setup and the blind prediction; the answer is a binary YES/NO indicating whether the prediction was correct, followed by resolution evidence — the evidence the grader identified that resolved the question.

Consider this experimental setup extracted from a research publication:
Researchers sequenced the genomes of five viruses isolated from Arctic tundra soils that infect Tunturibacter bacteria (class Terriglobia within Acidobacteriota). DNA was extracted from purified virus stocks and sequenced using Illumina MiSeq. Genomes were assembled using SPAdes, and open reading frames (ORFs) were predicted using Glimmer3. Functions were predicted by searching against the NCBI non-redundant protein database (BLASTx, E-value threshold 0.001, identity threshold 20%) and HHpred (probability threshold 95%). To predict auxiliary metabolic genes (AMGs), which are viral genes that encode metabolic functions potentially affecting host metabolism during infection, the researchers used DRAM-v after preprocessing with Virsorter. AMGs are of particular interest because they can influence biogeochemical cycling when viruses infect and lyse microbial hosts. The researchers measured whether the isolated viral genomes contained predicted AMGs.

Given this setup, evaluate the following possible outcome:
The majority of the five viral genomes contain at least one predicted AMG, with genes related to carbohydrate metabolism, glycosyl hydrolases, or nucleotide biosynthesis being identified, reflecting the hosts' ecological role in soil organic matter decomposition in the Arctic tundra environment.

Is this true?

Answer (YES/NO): NO